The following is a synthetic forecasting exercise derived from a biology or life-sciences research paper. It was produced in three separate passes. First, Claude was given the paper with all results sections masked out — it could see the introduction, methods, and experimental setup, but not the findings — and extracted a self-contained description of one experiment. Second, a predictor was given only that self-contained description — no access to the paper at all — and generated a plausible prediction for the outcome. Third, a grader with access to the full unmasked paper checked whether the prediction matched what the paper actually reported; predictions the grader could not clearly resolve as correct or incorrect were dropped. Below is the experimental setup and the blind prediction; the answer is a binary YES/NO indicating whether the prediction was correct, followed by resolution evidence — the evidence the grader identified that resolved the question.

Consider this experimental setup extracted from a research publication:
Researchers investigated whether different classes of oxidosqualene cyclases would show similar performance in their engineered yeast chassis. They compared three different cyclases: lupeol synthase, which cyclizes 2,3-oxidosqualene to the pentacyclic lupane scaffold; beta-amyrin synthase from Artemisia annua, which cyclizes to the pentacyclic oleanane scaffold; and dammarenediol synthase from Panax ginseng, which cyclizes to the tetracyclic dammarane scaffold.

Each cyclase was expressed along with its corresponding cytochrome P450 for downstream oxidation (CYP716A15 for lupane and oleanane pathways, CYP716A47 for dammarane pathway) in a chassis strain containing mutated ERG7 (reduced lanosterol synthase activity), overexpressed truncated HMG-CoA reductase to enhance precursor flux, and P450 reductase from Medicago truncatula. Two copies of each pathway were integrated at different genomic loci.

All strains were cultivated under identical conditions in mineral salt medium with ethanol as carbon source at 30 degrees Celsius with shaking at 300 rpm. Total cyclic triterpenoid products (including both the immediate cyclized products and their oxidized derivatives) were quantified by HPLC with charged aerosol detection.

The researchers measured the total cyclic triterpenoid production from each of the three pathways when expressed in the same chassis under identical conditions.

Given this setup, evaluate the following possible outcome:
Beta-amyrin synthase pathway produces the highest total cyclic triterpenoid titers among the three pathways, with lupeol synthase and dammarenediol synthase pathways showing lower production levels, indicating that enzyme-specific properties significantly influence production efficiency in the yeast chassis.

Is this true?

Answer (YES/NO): NO